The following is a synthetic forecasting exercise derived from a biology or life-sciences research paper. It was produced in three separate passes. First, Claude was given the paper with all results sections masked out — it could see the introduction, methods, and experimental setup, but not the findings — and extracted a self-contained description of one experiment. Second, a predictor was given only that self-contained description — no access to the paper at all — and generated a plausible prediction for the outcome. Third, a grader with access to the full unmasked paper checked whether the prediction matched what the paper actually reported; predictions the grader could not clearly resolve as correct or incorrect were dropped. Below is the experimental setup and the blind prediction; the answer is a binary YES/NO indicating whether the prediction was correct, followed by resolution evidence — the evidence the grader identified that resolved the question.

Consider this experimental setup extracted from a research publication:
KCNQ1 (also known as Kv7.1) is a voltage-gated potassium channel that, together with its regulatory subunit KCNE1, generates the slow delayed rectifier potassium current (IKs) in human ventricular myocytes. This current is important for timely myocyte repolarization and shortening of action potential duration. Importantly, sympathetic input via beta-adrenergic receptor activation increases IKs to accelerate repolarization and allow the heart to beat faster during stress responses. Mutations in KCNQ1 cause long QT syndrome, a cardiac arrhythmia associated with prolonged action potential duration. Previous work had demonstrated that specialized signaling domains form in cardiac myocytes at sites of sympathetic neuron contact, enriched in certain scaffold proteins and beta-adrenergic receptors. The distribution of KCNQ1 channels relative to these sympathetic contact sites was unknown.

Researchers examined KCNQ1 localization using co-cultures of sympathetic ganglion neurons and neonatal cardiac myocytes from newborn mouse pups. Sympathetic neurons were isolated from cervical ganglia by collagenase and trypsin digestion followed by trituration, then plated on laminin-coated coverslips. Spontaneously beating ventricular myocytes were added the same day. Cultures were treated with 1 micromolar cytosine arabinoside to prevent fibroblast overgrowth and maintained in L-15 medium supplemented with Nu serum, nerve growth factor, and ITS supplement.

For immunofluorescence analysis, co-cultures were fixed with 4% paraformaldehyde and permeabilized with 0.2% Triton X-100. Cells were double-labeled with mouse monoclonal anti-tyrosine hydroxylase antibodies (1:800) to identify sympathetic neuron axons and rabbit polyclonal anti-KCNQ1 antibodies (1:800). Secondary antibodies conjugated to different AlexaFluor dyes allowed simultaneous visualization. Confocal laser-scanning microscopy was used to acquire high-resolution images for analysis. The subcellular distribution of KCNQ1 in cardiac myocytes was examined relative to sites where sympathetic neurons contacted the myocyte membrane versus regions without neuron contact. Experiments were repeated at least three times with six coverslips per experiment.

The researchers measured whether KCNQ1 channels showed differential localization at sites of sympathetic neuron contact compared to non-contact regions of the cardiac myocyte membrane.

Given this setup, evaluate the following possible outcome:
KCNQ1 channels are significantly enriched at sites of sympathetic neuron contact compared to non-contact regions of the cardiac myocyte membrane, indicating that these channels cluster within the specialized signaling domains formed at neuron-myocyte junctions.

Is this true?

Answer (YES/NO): YES